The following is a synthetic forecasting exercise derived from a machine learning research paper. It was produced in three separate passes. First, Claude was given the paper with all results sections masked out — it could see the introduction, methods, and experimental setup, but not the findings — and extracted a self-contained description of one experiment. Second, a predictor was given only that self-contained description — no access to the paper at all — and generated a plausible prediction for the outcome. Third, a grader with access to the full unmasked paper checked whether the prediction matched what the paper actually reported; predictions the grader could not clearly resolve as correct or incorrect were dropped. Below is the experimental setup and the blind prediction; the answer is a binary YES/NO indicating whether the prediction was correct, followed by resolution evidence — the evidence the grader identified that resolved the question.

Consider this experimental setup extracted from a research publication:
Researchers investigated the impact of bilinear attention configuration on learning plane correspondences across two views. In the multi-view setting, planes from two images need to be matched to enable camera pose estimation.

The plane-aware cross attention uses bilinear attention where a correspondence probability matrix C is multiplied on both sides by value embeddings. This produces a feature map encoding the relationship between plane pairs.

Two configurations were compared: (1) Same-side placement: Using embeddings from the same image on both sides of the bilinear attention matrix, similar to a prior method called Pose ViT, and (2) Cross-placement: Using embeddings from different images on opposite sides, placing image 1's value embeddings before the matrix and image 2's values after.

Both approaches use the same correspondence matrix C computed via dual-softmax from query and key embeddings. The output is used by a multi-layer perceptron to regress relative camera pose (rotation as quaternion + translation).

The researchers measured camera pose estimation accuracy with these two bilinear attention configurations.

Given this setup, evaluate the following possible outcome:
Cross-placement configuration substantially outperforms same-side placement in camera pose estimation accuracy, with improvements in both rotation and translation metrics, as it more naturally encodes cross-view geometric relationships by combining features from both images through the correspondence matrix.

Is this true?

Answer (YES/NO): YES